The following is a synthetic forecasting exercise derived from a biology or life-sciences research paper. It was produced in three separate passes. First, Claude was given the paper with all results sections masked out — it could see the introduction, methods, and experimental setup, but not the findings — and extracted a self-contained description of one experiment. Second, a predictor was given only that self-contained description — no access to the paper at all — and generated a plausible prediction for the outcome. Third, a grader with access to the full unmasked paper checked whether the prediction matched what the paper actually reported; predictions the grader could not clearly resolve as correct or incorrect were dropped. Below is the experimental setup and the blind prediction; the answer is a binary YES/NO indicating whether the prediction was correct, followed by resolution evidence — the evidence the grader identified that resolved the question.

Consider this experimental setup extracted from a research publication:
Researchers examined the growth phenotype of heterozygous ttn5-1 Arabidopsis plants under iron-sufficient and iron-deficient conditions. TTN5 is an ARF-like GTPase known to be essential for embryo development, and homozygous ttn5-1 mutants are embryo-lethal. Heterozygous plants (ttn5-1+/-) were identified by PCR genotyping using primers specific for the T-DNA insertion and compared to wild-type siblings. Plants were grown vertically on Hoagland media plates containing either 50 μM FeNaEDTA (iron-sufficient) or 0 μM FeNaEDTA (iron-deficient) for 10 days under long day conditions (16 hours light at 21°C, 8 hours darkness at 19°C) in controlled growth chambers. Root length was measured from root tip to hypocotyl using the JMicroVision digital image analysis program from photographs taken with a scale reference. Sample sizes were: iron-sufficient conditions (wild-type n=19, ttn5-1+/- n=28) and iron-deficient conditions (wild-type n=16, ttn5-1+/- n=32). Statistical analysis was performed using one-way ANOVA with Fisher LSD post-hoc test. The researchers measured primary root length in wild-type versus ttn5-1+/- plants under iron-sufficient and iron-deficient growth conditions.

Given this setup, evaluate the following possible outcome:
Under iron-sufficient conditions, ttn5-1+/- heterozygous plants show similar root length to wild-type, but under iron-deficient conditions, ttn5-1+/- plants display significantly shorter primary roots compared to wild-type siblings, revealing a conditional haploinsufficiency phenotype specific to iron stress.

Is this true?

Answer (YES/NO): NO